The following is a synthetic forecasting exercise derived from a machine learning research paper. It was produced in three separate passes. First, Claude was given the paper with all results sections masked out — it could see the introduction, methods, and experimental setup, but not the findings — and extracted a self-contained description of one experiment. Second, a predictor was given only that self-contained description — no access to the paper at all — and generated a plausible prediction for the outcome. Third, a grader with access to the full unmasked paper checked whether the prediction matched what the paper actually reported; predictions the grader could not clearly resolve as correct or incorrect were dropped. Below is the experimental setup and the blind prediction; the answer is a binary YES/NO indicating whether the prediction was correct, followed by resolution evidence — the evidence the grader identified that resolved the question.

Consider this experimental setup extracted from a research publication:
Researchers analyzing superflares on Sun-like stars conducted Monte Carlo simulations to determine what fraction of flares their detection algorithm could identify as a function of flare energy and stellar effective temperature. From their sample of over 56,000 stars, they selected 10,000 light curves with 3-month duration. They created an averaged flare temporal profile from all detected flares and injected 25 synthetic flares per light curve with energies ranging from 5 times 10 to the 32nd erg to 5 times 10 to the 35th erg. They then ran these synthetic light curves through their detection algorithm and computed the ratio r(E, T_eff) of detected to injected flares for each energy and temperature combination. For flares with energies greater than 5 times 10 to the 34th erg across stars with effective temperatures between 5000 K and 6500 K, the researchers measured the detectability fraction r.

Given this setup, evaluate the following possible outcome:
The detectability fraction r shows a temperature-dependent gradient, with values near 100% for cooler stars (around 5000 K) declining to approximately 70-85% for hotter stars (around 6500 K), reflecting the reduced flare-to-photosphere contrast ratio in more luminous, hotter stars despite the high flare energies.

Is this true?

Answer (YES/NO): NO